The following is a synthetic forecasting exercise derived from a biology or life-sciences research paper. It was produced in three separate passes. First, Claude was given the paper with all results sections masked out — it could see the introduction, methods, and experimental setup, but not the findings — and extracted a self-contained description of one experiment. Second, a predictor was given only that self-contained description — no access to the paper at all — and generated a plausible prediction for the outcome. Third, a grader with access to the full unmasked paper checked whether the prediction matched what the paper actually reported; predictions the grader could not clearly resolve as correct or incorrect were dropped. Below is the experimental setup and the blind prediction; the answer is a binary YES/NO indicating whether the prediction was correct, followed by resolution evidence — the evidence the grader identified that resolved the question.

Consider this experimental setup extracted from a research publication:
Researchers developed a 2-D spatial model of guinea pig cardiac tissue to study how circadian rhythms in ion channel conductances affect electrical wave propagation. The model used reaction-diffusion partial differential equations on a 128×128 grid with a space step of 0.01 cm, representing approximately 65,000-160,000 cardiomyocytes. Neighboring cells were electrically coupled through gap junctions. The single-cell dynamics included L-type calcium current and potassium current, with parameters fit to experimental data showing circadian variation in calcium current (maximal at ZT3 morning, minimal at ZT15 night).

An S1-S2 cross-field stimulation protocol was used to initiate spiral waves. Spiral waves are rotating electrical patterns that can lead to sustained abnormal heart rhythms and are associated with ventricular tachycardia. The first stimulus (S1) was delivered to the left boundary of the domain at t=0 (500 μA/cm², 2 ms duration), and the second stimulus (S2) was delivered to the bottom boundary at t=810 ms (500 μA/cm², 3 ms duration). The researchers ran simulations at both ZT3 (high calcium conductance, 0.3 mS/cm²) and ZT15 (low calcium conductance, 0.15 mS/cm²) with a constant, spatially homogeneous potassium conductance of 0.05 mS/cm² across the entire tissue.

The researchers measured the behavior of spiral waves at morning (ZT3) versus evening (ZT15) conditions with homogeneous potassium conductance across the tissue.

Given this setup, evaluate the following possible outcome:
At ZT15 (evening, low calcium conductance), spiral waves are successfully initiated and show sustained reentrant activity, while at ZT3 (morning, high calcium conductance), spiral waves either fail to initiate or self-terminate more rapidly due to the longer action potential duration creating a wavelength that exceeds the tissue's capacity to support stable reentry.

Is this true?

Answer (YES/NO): NO